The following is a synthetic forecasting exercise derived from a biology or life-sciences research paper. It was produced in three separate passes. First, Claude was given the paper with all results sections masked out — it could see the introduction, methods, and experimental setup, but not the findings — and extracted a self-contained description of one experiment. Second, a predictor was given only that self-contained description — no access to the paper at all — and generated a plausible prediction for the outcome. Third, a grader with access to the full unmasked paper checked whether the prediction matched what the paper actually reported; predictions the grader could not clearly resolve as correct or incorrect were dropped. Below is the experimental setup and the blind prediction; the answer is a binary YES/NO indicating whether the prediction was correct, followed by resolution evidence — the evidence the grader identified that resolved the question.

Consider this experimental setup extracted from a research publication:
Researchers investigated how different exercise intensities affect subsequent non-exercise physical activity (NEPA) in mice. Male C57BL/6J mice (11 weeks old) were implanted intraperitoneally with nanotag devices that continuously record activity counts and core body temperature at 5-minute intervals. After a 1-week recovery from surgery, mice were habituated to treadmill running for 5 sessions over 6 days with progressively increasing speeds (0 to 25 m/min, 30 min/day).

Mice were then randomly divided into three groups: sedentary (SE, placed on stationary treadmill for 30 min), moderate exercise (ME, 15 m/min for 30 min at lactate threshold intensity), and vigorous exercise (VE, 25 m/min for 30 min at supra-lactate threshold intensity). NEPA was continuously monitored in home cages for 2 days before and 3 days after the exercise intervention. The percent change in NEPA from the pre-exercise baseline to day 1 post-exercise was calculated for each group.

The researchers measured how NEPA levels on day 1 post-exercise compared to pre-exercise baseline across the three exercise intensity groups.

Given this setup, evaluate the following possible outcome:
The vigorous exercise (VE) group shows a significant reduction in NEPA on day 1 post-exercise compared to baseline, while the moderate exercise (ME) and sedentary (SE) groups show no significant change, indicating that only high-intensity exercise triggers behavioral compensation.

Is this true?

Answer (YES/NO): YES